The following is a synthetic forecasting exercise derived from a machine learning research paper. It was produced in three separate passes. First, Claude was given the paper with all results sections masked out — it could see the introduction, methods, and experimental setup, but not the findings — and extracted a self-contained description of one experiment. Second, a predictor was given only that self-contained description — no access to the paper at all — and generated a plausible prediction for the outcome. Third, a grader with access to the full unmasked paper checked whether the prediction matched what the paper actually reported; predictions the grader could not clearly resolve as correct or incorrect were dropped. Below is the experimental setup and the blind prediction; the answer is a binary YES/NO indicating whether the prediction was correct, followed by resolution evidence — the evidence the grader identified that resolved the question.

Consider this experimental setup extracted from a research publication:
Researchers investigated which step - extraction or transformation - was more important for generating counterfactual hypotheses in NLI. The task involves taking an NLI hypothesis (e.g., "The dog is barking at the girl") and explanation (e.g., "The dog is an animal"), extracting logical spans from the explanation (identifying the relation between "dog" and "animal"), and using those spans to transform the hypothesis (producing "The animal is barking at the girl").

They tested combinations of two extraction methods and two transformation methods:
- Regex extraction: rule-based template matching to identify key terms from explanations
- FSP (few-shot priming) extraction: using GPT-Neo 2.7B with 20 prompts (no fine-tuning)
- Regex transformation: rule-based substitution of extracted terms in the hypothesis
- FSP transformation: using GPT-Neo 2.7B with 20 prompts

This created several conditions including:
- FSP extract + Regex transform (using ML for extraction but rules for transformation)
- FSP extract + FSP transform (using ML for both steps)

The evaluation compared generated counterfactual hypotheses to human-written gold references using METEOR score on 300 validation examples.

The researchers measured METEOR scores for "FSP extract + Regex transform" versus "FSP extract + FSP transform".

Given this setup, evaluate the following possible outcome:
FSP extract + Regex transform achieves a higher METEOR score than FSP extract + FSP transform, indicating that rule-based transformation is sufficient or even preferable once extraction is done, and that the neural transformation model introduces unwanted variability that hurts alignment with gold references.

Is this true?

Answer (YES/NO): NO